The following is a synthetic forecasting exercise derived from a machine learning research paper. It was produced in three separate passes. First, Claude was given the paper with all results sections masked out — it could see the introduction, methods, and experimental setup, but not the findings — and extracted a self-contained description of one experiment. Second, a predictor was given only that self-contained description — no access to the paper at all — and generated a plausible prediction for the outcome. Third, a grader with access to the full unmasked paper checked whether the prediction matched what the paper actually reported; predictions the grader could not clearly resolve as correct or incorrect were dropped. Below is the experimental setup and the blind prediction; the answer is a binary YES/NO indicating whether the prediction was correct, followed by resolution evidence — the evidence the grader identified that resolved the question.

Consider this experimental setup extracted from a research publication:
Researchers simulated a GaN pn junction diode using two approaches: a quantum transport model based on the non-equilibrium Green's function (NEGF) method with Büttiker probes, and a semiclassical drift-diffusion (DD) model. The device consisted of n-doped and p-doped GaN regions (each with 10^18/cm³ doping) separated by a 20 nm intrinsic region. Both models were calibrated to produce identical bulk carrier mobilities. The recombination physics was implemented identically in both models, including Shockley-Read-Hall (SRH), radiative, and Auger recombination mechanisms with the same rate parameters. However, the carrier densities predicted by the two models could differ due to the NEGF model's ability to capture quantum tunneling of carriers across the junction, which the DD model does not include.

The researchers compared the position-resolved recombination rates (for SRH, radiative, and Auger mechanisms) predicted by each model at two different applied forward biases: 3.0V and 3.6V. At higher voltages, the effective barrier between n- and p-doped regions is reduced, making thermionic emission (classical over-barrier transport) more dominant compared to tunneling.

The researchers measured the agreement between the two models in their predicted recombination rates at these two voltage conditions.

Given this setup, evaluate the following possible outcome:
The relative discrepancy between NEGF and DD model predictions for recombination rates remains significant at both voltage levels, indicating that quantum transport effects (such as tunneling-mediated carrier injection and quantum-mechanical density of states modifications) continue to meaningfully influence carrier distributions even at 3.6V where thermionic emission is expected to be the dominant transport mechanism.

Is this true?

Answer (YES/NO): NO